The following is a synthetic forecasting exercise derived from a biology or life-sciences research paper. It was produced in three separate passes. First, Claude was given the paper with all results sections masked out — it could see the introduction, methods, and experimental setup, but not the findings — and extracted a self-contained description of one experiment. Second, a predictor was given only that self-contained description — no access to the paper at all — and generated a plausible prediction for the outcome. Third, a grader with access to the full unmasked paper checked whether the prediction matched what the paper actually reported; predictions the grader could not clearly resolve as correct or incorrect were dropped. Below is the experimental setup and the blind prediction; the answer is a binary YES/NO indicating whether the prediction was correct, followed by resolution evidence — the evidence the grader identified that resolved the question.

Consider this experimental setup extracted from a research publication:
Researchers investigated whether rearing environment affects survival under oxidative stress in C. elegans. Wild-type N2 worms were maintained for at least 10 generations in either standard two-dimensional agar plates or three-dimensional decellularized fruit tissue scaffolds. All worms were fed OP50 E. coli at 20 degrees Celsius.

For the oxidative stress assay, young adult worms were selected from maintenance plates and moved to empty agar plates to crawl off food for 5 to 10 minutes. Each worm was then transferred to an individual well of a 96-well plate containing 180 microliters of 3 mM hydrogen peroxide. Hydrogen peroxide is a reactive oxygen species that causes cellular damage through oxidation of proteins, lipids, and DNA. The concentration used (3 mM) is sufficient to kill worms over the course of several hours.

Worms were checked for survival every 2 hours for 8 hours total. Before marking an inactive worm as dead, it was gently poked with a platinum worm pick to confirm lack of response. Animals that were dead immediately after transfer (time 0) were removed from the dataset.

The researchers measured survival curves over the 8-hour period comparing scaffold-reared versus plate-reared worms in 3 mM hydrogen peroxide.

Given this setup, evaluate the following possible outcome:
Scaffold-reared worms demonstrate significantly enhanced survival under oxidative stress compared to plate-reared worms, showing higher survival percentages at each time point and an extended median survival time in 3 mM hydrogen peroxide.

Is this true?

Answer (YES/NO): NO